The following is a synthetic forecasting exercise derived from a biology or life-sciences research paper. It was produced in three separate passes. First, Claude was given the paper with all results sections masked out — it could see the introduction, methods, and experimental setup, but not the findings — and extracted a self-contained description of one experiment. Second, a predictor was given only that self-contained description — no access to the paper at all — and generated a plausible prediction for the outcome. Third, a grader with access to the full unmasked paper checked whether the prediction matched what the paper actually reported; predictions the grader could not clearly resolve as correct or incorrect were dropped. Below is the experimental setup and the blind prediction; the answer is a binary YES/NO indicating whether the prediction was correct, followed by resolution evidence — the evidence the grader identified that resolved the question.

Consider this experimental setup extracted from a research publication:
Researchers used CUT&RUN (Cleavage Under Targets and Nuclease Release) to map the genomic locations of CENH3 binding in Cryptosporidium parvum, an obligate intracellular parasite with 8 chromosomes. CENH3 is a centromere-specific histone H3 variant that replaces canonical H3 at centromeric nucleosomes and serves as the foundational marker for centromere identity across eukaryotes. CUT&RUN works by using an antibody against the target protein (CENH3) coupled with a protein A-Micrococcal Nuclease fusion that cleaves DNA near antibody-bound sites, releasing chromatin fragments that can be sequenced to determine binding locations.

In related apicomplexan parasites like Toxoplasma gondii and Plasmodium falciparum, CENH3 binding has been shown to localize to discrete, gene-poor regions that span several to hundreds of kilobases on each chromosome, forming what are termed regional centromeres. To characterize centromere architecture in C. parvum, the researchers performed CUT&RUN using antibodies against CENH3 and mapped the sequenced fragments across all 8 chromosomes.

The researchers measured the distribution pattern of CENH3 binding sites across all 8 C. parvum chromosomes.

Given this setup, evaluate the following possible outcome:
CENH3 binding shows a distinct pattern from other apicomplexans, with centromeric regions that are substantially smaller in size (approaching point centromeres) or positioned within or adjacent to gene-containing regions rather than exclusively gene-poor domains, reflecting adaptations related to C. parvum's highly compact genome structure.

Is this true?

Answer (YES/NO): NO